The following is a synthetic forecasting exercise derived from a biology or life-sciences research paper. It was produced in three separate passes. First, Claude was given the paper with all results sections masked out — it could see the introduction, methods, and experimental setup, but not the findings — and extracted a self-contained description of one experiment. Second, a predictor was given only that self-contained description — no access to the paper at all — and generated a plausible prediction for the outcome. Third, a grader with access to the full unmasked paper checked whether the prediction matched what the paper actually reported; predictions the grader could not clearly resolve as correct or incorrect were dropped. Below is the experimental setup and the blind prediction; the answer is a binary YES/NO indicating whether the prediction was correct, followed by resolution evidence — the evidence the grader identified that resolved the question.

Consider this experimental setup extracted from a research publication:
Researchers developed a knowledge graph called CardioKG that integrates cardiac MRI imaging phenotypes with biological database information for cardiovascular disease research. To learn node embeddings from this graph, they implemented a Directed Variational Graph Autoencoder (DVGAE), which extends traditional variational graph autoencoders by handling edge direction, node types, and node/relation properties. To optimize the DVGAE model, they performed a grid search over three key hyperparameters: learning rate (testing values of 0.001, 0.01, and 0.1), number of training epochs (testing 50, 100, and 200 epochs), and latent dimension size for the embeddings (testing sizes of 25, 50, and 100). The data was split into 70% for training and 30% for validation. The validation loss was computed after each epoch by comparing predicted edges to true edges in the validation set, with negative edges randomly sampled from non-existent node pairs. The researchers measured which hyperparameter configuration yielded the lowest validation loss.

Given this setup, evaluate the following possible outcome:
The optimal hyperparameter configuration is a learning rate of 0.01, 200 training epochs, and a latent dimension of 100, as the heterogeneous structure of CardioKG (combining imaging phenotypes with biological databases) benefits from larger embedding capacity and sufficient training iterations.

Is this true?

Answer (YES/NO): NO